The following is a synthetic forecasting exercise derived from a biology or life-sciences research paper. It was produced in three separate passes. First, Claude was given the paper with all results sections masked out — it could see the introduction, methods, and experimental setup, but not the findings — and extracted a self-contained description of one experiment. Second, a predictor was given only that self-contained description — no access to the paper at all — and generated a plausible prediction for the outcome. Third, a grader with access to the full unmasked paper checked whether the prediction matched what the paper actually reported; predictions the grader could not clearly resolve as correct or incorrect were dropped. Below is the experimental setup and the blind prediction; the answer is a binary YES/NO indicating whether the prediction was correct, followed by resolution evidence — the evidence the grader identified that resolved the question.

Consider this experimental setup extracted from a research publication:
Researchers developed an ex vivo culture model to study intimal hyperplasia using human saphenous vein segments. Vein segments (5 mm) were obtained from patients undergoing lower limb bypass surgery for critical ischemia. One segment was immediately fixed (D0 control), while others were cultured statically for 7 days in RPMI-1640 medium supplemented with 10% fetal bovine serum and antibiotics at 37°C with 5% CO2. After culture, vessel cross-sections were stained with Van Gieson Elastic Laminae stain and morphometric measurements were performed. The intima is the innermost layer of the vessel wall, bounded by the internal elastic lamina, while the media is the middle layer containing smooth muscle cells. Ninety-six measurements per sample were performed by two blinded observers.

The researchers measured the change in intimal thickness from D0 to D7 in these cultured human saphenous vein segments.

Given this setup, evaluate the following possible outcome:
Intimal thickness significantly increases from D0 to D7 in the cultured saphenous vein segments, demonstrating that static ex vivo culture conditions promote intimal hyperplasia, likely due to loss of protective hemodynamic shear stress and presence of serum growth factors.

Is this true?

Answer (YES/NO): YES